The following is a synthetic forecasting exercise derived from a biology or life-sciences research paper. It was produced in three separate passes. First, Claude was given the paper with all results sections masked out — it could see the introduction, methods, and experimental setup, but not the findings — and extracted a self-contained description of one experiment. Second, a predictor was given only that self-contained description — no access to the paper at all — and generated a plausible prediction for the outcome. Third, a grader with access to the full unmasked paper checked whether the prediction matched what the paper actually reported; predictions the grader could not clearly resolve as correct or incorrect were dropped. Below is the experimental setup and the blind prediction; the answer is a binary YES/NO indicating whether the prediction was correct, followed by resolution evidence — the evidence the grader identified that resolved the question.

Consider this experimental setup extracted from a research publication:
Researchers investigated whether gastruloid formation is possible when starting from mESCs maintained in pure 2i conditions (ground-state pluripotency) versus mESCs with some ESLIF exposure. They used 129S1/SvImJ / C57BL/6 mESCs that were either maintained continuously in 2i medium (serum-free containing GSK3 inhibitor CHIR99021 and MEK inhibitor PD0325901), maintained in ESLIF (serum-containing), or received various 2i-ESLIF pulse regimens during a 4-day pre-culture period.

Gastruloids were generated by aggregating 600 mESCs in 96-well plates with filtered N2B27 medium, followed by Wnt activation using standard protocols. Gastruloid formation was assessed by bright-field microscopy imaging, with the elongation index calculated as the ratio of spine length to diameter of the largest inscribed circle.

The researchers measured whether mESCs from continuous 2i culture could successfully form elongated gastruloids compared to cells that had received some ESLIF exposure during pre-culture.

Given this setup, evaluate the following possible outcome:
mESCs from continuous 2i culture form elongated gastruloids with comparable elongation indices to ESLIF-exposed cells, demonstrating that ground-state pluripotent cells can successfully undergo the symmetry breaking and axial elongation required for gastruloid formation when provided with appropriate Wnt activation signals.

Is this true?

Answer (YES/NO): NO